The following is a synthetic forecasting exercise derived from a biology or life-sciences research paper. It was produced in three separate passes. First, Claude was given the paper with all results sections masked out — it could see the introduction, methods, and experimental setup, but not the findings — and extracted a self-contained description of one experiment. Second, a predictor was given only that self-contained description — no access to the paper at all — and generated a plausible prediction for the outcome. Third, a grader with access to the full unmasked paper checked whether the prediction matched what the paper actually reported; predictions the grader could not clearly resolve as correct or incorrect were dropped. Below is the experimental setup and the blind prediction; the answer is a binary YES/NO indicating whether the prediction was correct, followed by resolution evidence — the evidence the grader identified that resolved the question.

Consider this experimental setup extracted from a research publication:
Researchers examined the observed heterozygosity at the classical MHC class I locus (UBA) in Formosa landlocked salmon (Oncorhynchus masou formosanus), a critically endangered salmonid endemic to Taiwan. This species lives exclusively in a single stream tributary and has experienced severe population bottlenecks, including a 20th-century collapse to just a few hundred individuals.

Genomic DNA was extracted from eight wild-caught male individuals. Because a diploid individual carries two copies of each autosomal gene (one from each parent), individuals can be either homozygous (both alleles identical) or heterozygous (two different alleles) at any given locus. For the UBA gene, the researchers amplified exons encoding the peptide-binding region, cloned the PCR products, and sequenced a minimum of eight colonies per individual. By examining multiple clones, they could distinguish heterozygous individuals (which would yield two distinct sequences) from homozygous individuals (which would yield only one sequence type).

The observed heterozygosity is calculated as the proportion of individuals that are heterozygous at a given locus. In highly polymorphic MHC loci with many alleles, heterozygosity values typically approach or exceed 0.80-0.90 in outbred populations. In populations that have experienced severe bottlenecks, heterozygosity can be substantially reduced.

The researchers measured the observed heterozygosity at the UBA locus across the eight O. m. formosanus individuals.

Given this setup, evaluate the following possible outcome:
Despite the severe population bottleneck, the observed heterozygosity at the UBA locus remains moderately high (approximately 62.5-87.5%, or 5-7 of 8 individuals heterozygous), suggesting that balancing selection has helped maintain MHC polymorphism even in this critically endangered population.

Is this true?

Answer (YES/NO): YES